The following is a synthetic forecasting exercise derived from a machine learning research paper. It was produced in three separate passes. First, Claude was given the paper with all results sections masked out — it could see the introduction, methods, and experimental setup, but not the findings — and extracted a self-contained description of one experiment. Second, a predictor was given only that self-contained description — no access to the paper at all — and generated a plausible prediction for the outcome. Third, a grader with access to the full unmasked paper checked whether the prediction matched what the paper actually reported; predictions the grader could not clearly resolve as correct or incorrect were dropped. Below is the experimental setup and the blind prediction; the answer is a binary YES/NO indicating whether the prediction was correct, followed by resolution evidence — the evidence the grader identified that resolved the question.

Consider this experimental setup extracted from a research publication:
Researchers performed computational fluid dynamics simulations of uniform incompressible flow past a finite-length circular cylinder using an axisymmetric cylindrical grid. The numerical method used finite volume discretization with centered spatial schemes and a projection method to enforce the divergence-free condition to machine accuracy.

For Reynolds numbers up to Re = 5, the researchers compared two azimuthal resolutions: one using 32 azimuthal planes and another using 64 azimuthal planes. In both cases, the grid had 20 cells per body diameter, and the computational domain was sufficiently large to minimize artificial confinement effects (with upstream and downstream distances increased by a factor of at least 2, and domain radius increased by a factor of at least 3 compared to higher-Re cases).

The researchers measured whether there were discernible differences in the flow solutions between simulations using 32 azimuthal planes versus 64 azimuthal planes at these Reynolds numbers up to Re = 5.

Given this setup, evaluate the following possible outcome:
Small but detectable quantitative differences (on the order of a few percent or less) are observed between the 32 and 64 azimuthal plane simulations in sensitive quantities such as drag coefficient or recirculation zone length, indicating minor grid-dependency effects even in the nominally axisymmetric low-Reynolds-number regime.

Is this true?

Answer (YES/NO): NO